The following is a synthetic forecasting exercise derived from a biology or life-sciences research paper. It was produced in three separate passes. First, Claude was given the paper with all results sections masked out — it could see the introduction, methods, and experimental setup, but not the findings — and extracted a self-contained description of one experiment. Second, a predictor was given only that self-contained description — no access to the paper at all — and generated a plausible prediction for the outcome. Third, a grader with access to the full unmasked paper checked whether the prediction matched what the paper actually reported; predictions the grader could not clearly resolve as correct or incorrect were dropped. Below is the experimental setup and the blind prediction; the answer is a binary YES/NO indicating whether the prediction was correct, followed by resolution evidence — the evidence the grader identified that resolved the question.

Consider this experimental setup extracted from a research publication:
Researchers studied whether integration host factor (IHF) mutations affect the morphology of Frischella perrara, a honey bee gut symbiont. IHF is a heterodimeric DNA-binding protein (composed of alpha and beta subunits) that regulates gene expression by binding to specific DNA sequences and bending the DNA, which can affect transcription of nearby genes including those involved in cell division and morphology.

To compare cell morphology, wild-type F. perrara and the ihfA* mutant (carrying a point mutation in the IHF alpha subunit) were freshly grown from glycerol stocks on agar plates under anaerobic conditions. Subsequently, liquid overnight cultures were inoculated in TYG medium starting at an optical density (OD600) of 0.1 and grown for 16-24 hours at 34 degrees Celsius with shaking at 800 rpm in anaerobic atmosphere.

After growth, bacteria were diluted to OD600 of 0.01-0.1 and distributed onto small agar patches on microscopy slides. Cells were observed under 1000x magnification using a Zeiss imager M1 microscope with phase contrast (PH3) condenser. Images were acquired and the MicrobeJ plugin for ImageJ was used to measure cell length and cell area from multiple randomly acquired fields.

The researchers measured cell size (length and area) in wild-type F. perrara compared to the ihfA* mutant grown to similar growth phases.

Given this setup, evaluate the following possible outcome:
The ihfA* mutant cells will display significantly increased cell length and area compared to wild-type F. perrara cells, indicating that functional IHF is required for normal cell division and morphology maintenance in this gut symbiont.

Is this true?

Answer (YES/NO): NO